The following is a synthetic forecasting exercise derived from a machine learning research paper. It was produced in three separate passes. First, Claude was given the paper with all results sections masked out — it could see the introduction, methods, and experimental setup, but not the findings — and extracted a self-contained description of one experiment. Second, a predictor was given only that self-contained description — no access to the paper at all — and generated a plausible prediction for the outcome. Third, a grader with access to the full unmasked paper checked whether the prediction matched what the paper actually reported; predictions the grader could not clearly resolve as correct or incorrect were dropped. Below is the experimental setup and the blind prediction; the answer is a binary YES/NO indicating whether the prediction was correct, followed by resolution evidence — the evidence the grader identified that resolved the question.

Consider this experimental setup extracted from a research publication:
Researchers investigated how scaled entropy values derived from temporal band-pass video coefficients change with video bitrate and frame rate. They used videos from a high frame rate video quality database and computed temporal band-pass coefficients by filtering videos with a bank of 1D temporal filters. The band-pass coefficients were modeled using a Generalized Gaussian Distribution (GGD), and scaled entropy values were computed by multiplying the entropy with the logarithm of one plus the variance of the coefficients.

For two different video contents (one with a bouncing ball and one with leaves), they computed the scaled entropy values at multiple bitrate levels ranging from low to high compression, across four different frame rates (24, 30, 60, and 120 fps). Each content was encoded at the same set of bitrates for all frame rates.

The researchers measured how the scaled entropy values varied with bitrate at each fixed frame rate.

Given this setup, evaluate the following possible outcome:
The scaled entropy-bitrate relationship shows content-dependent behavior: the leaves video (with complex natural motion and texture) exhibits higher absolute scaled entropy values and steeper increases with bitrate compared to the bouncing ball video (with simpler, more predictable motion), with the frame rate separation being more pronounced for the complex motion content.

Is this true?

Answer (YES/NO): NO